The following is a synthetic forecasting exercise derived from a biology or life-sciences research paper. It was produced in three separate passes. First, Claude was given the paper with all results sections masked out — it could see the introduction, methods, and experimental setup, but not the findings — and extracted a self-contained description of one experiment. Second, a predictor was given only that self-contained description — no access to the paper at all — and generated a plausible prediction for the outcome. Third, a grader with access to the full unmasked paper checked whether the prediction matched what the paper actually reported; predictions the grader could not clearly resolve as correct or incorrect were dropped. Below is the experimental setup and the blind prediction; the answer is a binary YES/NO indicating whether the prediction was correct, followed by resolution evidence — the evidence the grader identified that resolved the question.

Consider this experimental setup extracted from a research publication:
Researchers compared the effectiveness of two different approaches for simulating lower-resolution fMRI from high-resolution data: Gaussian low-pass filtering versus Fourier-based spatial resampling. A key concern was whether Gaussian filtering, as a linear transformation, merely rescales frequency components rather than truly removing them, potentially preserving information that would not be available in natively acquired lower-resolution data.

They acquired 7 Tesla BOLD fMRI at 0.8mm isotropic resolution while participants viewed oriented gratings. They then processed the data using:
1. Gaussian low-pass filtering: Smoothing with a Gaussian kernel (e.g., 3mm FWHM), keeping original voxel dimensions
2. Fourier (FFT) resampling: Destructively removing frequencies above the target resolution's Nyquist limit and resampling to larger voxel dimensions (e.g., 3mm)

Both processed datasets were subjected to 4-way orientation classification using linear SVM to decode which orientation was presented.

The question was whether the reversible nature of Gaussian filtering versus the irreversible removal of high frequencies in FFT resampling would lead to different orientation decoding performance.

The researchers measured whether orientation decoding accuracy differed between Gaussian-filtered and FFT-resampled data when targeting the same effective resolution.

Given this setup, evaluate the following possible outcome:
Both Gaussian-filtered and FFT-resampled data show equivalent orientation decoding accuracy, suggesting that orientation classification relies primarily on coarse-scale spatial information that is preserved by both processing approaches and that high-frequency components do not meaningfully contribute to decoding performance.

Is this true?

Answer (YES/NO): NO